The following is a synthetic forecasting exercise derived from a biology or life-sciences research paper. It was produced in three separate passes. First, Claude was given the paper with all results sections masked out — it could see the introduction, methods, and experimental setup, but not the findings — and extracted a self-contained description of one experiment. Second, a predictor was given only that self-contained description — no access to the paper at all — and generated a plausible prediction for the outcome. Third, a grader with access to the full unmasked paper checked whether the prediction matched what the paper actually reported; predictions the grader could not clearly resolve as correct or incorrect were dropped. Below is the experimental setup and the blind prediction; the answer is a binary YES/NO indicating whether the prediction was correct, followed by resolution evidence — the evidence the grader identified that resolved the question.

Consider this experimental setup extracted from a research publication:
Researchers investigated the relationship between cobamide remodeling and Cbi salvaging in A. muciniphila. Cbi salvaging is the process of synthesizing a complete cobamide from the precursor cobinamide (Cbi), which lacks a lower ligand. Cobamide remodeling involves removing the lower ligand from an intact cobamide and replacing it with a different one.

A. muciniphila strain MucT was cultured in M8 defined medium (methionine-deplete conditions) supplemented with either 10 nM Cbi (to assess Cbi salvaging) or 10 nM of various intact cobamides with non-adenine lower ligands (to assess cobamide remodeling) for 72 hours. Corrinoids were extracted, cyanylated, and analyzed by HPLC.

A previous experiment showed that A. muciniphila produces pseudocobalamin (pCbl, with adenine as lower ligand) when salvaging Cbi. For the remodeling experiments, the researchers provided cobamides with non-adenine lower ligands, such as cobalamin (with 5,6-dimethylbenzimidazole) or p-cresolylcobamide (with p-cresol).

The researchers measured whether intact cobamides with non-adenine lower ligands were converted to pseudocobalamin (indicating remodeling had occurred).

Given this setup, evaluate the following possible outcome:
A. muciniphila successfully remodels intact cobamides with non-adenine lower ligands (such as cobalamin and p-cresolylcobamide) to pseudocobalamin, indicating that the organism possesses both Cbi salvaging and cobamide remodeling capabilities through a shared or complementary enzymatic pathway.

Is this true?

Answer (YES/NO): YES